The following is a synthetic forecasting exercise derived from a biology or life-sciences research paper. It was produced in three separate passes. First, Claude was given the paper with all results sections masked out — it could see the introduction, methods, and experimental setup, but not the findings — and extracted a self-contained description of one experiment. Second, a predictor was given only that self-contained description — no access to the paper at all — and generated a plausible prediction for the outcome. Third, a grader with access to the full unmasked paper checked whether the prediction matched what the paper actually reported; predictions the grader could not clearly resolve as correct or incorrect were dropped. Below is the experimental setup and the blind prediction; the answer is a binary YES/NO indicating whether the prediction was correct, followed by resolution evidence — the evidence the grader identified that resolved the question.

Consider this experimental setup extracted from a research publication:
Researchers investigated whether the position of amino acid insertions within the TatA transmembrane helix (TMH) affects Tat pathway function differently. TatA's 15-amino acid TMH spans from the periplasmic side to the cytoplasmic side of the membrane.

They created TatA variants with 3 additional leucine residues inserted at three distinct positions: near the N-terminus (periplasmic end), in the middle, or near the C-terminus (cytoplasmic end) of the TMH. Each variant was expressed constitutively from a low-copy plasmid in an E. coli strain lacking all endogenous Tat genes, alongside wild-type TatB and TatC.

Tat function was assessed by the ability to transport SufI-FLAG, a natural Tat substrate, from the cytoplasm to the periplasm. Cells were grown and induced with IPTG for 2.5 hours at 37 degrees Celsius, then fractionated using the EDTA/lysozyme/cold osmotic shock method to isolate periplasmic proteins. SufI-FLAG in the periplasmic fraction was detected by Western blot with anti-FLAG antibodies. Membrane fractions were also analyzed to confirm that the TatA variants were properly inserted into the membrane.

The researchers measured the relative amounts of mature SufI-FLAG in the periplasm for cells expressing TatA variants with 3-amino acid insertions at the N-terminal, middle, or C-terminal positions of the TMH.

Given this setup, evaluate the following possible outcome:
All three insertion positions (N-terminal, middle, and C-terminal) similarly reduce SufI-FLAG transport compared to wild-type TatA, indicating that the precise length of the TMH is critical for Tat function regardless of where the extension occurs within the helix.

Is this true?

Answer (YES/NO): NO